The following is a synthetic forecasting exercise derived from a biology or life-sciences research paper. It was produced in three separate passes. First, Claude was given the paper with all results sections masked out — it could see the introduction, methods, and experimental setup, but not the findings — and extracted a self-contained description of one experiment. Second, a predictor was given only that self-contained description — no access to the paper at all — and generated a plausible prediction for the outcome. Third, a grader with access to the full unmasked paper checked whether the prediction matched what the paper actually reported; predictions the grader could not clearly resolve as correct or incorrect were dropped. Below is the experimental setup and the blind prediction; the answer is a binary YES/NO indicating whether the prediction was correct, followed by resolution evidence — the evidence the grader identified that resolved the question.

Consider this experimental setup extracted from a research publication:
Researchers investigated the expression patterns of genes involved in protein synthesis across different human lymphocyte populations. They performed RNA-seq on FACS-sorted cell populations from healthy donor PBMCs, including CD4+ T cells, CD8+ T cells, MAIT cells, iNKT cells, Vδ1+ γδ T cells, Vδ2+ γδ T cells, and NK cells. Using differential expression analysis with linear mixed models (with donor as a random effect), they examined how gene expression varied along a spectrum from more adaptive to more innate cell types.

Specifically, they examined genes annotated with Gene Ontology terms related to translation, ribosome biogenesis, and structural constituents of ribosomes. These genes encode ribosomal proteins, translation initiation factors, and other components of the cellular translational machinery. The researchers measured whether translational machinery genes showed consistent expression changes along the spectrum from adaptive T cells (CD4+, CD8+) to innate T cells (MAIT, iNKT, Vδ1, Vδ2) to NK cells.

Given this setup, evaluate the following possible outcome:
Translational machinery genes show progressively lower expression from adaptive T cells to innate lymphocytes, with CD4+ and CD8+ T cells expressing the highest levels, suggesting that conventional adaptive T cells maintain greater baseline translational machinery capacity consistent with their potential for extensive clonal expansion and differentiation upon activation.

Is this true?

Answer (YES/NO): YES